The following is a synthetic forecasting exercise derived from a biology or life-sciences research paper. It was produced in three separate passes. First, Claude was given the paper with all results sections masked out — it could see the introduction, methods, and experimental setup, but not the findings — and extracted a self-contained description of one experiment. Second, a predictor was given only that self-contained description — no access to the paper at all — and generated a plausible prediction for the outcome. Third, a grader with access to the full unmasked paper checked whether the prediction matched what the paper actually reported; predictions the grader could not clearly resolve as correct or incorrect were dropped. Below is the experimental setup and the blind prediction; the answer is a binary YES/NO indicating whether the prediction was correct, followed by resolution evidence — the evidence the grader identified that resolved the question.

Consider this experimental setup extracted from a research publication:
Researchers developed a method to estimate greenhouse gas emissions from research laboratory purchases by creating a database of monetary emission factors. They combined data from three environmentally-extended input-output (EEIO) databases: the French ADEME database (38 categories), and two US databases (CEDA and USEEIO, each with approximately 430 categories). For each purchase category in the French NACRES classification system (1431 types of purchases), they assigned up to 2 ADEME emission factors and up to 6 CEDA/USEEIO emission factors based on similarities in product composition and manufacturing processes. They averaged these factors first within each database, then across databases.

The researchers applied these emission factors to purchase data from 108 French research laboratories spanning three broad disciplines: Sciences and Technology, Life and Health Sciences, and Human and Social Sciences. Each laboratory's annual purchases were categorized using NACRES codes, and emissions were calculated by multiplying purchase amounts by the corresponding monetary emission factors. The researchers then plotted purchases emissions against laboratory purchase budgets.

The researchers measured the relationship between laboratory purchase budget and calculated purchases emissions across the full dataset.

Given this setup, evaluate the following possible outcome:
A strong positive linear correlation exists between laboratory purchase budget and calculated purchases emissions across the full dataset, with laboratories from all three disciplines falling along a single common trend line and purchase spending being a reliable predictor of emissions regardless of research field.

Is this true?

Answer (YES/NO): NO